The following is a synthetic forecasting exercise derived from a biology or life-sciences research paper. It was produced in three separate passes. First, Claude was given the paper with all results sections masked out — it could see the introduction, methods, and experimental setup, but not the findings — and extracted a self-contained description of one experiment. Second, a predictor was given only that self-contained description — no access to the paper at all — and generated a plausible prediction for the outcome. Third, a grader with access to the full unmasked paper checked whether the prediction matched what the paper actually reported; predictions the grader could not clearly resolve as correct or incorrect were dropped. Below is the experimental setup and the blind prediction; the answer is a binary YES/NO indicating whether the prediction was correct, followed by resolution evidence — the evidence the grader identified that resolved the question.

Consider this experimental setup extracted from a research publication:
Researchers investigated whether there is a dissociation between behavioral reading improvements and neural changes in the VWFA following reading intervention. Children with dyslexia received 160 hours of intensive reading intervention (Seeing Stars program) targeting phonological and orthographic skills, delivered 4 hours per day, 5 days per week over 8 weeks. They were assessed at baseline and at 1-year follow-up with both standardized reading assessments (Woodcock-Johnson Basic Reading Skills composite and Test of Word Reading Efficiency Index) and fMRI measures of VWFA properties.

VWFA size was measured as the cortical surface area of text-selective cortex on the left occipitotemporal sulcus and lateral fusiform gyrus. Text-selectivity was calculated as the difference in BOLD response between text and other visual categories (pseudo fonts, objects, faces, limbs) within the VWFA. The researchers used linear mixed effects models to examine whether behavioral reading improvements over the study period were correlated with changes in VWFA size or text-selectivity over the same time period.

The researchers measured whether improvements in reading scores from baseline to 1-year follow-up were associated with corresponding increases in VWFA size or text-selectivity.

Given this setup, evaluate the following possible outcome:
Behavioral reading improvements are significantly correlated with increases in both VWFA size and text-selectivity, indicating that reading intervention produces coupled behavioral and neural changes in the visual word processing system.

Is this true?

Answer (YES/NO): NO